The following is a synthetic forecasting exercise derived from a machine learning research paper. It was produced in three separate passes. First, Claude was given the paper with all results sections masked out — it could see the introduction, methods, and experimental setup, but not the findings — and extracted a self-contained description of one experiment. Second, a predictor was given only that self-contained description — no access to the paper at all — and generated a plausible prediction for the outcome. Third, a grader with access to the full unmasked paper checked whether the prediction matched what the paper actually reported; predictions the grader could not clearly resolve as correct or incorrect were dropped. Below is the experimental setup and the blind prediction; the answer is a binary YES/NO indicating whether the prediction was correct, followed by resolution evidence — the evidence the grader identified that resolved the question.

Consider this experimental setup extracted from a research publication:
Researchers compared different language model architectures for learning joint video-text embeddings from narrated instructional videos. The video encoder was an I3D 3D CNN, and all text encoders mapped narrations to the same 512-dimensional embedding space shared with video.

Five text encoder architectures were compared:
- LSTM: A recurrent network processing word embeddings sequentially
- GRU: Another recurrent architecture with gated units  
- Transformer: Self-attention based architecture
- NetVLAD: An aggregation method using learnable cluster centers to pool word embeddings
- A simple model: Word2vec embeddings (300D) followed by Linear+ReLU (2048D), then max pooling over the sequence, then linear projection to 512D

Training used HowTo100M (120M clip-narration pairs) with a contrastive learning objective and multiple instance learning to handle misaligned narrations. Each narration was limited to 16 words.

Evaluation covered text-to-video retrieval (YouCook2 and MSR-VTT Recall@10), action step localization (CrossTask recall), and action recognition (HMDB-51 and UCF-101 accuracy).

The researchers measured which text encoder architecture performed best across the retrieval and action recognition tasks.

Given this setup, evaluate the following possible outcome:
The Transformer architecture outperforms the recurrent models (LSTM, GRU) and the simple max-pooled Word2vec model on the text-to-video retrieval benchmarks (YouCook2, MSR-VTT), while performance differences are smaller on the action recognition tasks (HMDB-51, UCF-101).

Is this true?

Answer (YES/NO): NO